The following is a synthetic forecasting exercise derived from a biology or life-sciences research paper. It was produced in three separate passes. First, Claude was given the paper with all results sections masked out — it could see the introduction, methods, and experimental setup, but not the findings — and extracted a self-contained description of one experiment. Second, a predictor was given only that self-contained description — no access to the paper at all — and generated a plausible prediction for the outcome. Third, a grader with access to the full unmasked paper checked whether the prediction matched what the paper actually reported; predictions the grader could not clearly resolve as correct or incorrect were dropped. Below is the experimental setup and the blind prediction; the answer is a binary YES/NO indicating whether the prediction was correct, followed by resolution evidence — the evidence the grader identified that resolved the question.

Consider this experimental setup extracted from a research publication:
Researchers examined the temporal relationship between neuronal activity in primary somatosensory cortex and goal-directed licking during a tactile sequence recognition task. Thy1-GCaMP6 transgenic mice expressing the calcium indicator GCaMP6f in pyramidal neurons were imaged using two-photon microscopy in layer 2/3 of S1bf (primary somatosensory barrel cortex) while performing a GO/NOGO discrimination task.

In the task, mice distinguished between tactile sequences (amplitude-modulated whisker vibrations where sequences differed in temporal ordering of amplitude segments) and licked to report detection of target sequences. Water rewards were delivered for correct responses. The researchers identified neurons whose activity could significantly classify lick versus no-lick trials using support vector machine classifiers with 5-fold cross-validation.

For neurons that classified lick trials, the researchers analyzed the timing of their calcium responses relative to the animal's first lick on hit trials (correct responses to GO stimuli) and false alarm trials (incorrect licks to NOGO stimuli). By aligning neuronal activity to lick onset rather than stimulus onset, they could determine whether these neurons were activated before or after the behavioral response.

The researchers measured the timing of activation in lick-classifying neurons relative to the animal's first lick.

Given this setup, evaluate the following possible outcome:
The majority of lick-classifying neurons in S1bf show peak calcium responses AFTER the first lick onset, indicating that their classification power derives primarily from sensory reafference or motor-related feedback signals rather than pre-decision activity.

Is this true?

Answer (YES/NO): NO